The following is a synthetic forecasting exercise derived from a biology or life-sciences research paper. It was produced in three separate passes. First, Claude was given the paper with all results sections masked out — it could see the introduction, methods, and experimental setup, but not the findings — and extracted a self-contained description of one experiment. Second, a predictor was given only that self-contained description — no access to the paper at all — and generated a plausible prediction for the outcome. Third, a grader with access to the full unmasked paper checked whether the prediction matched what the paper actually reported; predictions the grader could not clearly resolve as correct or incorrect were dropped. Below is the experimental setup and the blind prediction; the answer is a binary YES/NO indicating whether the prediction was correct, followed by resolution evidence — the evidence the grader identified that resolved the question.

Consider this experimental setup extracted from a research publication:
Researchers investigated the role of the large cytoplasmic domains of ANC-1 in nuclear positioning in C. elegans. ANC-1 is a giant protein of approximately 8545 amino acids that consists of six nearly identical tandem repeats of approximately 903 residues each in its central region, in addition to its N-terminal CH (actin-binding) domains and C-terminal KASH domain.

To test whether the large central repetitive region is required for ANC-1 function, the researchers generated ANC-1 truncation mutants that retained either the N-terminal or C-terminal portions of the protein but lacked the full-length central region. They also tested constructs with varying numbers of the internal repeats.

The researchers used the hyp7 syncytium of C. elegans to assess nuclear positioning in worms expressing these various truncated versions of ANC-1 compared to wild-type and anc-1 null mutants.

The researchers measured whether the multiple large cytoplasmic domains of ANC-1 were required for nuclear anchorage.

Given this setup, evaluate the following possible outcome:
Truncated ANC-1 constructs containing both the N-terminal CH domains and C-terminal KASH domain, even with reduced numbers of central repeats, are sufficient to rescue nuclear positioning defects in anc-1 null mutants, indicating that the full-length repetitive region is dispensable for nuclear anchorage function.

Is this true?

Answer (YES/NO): NO